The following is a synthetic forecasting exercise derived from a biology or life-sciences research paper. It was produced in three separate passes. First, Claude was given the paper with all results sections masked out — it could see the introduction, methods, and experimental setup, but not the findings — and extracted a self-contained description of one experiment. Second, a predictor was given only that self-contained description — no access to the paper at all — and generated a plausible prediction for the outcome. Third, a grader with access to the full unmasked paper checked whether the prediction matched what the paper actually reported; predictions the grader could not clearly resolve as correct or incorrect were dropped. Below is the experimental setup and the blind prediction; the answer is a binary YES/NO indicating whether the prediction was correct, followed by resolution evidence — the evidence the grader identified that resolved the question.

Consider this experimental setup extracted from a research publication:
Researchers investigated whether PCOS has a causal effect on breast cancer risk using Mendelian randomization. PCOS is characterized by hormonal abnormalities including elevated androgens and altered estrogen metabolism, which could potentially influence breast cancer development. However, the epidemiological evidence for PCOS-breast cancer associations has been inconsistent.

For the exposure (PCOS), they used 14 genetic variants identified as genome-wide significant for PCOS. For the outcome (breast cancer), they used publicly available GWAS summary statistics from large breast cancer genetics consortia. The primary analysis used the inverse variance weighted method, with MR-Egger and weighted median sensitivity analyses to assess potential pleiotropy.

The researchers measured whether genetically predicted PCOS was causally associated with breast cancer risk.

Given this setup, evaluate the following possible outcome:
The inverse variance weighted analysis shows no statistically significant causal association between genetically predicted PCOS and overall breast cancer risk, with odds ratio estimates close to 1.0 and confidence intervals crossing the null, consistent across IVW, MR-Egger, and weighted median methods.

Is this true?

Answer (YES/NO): NO